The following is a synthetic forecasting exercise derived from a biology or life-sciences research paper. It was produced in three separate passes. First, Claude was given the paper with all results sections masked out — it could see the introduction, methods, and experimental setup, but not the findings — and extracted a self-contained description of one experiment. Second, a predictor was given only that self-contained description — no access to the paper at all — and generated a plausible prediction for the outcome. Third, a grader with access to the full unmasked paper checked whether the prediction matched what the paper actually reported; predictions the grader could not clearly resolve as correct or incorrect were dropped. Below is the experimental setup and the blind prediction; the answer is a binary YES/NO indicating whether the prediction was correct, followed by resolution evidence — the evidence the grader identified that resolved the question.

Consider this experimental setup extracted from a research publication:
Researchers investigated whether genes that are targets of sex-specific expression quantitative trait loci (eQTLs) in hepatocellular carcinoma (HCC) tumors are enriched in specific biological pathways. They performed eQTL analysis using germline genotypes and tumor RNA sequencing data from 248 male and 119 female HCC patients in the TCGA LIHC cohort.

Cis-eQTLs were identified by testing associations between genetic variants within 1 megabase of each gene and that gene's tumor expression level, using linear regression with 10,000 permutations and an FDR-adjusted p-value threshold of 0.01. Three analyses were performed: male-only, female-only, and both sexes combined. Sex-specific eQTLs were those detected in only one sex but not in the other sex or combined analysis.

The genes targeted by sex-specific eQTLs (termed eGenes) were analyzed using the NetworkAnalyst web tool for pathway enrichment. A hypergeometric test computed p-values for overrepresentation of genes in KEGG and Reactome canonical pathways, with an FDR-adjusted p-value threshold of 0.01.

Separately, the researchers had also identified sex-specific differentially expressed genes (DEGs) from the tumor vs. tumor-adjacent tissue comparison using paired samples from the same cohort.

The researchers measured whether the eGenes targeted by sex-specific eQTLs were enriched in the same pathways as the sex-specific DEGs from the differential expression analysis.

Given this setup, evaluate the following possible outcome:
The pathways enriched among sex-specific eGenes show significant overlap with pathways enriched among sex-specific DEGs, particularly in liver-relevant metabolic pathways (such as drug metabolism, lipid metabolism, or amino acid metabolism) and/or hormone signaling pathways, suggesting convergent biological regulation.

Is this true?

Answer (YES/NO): NO